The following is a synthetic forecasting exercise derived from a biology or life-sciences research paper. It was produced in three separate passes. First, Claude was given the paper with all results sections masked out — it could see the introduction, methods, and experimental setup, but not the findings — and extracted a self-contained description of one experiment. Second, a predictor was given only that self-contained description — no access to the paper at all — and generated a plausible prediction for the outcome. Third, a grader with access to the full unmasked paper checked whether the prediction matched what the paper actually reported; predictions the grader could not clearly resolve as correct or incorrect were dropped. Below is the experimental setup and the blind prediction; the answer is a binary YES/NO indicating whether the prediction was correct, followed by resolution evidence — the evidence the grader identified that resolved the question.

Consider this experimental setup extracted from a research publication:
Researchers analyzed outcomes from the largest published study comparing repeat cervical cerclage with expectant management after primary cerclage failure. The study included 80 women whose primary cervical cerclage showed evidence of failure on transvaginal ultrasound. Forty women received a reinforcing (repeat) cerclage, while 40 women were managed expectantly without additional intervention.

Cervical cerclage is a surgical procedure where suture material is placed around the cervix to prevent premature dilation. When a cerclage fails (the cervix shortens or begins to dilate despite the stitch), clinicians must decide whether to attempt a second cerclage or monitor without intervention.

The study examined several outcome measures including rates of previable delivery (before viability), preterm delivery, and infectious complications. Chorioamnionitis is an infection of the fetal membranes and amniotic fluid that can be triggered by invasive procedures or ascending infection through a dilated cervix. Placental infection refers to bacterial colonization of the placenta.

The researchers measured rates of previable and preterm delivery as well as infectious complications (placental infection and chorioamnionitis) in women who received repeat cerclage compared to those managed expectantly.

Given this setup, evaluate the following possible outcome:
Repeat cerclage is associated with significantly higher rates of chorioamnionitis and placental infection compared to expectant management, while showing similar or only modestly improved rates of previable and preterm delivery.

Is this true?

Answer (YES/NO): YES